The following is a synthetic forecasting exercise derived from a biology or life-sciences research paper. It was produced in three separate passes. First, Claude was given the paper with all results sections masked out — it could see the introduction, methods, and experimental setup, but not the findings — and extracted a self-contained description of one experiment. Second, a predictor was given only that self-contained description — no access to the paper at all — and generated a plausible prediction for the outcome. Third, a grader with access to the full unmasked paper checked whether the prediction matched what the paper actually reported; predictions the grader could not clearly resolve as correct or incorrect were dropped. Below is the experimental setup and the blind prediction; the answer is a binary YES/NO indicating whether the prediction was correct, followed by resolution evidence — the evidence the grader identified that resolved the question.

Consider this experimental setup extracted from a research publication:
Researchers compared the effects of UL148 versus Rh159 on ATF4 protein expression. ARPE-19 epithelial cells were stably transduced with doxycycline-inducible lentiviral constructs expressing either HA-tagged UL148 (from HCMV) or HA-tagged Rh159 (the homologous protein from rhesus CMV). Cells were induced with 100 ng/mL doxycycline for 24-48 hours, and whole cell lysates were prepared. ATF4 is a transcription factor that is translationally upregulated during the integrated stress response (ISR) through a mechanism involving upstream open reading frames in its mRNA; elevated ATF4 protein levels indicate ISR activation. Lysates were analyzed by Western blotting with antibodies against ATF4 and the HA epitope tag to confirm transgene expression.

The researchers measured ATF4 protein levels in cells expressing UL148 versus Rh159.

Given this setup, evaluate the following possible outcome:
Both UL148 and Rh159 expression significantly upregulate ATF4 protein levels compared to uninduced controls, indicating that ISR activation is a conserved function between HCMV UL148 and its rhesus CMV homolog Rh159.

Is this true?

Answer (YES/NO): NO